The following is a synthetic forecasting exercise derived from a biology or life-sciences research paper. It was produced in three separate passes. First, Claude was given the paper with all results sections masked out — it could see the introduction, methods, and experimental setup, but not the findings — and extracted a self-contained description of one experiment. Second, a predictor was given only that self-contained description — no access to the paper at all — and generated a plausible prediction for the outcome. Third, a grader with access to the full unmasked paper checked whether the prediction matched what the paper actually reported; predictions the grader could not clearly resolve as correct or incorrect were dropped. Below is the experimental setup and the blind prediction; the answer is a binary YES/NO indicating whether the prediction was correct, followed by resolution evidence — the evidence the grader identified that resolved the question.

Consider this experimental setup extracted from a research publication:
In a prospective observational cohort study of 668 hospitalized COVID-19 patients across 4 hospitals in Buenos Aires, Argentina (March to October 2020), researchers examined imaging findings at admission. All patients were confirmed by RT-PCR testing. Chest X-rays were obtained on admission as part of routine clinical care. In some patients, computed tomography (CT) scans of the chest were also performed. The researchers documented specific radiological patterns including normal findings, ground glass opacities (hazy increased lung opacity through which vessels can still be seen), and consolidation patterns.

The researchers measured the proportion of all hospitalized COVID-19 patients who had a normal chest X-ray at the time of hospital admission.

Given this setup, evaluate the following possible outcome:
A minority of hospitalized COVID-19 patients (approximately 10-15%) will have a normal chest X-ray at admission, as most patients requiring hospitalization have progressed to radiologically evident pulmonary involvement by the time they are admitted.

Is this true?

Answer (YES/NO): NO